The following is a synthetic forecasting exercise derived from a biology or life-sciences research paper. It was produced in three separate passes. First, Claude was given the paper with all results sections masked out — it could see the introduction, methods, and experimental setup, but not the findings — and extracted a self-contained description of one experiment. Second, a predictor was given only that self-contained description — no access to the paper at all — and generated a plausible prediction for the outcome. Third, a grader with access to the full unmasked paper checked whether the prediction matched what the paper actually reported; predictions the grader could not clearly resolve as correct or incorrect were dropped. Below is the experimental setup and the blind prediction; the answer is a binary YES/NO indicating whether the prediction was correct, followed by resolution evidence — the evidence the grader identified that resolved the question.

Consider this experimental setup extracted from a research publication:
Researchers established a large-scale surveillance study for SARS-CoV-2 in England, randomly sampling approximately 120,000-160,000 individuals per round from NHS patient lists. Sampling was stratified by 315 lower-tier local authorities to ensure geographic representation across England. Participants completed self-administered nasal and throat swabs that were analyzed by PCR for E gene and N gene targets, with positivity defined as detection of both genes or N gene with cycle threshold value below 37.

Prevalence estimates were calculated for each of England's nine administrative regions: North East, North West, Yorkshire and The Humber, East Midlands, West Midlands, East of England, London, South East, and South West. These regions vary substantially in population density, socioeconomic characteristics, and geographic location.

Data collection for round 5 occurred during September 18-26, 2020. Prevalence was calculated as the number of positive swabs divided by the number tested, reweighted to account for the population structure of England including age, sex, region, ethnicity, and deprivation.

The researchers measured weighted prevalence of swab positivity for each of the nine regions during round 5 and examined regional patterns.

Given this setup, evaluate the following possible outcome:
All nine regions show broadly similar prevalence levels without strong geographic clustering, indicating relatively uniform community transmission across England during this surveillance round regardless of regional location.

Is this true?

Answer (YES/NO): NO